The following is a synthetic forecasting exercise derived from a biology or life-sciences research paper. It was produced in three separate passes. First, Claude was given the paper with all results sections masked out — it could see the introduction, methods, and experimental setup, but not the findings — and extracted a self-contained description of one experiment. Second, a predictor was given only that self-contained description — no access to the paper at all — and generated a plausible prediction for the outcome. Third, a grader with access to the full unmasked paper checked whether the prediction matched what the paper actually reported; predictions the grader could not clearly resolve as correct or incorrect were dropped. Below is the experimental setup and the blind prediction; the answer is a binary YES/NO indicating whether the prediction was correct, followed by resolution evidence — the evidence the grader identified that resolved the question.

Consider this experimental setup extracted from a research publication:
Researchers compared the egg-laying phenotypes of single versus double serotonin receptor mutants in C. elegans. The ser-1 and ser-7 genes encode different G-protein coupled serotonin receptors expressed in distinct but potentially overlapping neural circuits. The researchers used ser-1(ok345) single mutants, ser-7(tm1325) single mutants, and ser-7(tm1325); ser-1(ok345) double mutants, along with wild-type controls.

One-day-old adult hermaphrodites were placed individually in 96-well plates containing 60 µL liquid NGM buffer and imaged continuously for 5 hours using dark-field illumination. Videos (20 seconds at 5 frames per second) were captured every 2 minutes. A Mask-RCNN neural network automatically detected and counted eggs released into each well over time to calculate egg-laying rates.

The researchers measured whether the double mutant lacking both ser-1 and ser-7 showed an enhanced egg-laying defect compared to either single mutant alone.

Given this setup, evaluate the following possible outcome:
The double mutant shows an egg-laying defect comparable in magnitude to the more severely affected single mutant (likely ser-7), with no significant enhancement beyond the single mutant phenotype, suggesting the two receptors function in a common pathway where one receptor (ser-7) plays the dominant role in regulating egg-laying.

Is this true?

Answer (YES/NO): NO